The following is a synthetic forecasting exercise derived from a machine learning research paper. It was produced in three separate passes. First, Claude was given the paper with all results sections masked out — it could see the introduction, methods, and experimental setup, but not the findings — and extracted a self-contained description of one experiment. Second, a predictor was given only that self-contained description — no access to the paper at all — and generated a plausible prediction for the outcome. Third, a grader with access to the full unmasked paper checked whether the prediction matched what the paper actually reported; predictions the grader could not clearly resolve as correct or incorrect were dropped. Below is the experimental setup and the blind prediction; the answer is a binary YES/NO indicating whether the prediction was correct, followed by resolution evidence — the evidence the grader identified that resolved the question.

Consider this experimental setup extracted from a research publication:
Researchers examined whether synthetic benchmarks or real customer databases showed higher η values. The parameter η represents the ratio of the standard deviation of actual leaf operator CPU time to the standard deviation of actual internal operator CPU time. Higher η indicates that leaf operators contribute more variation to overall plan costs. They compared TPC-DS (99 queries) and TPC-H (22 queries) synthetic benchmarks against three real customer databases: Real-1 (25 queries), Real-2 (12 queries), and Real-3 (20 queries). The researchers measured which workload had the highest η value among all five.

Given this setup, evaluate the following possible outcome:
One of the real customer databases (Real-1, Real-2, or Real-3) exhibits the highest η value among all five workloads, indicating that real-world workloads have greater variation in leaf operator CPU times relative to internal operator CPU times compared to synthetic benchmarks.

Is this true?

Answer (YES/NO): YES